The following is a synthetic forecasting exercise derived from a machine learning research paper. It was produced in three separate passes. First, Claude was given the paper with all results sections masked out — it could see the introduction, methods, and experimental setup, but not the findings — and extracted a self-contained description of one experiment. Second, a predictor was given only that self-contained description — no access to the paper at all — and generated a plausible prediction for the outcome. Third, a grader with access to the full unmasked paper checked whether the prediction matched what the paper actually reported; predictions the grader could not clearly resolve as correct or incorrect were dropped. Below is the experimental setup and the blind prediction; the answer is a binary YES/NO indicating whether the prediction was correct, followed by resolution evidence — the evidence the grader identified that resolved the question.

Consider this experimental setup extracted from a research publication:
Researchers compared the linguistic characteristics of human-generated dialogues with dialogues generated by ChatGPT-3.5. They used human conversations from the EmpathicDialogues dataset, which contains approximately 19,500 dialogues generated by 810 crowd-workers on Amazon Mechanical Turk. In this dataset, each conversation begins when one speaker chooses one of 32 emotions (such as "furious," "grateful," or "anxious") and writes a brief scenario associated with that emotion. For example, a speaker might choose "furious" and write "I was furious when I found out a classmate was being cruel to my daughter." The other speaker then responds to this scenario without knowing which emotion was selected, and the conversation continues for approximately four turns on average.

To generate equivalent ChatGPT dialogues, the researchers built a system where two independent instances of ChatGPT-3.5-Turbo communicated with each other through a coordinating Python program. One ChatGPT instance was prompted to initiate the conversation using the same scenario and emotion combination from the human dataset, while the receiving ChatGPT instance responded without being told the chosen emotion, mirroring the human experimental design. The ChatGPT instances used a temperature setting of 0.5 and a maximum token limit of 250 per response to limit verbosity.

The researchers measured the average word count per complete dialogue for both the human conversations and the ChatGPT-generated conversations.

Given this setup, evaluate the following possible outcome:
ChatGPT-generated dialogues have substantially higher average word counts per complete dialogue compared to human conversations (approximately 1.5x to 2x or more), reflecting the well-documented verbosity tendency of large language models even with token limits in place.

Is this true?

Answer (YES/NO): NO